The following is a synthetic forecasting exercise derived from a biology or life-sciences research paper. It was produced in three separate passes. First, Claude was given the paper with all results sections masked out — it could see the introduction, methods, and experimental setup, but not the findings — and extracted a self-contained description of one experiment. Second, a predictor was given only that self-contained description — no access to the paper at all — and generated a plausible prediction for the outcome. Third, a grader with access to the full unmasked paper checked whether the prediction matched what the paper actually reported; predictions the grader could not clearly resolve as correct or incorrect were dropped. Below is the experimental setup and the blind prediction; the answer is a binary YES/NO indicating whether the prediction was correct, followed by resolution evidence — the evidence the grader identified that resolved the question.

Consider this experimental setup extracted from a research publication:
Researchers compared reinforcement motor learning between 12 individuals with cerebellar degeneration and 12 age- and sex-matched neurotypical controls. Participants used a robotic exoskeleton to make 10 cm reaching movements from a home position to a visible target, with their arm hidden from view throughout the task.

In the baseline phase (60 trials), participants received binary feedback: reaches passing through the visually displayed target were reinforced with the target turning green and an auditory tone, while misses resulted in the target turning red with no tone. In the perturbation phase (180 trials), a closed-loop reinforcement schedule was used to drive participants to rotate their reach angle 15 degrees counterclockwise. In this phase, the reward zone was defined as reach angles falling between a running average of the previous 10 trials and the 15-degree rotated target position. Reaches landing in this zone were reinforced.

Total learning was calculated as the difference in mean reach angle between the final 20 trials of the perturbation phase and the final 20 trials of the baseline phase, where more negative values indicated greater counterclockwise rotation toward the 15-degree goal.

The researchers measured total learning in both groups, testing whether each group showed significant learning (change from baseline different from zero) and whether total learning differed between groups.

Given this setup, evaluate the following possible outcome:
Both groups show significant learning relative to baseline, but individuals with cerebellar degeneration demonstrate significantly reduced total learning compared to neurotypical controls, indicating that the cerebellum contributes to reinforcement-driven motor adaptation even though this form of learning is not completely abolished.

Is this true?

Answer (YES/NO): NO